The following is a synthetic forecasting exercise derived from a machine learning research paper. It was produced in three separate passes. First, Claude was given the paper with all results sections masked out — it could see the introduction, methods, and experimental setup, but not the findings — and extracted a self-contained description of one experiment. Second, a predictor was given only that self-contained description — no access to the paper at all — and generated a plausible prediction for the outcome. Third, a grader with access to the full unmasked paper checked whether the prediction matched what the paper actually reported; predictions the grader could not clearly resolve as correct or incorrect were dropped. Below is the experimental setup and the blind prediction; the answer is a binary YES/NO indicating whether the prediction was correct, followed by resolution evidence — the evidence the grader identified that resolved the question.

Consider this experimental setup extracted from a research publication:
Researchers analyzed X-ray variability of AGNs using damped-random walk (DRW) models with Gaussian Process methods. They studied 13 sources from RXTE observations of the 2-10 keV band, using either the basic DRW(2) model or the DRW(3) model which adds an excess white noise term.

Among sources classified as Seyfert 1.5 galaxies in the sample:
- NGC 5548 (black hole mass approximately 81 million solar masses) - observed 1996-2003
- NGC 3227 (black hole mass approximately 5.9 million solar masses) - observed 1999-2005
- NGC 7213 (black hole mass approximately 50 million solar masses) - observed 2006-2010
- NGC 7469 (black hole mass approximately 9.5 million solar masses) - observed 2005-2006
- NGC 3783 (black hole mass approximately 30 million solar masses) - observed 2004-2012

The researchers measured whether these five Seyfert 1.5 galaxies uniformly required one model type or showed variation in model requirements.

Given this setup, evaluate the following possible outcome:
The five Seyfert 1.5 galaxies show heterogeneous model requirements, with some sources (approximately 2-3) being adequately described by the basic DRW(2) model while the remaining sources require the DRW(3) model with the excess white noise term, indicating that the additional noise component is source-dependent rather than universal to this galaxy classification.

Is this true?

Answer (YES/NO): YES